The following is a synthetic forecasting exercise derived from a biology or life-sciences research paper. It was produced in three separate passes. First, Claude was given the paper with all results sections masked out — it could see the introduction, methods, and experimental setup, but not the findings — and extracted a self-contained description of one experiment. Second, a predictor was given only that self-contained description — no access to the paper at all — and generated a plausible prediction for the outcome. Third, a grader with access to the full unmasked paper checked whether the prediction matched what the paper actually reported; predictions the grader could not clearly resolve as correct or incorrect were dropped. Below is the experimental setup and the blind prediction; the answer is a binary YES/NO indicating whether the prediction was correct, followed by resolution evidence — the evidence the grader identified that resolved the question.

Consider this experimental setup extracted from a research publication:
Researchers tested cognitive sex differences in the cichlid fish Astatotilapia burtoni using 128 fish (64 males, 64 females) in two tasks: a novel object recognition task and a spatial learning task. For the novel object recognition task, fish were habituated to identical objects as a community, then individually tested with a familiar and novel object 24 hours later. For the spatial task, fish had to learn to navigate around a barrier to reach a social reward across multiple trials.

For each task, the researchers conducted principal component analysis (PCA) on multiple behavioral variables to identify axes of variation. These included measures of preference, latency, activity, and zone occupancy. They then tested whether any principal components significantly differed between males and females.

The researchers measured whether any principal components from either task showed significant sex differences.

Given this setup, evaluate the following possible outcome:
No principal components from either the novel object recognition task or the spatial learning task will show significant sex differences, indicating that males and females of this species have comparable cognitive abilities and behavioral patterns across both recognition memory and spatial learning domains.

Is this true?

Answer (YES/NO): NO